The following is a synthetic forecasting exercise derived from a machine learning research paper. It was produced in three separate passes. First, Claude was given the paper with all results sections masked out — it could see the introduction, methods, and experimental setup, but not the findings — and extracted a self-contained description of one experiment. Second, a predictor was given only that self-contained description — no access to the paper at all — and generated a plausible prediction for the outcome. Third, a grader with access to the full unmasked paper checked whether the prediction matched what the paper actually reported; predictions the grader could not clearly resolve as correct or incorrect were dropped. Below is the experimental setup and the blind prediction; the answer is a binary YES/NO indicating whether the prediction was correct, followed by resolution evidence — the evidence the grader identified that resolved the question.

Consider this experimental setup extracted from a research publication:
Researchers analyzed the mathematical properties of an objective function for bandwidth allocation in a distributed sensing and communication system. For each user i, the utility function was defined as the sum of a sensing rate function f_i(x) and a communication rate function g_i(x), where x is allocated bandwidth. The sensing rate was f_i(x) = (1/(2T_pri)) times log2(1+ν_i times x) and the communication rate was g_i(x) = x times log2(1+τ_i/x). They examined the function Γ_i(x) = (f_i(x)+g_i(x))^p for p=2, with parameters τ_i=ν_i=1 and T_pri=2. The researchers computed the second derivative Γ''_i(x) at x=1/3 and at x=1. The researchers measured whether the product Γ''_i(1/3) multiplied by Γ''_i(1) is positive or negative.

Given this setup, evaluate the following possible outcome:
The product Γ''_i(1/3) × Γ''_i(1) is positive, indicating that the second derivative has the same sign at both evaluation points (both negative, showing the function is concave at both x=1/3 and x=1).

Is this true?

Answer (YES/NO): NO